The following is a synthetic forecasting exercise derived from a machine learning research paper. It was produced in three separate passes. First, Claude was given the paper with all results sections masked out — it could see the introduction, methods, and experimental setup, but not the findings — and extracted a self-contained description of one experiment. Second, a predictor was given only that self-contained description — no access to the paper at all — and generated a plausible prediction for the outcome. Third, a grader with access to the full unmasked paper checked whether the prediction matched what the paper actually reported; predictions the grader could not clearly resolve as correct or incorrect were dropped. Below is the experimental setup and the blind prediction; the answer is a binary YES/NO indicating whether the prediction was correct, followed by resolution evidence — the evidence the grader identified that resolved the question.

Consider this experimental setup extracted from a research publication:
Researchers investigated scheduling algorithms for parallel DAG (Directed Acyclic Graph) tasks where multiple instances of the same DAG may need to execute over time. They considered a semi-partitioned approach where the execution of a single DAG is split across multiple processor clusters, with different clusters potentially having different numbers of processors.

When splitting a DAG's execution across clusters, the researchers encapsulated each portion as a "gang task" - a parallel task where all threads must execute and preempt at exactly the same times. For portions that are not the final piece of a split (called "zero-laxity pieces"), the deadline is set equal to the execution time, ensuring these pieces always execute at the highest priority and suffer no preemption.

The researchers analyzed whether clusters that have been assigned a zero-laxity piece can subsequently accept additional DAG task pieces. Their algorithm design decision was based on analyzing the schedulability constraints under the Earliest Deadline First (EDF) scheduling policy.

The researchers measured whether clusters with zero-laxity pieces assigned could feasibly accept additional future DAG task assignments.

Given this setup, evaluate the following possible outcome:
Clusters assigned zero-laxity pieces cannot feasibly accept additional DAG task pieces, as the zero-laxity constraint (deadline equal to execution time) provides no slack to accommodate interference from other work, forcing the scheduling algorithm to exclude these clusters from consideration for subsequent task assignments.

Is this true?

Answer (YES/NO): NO